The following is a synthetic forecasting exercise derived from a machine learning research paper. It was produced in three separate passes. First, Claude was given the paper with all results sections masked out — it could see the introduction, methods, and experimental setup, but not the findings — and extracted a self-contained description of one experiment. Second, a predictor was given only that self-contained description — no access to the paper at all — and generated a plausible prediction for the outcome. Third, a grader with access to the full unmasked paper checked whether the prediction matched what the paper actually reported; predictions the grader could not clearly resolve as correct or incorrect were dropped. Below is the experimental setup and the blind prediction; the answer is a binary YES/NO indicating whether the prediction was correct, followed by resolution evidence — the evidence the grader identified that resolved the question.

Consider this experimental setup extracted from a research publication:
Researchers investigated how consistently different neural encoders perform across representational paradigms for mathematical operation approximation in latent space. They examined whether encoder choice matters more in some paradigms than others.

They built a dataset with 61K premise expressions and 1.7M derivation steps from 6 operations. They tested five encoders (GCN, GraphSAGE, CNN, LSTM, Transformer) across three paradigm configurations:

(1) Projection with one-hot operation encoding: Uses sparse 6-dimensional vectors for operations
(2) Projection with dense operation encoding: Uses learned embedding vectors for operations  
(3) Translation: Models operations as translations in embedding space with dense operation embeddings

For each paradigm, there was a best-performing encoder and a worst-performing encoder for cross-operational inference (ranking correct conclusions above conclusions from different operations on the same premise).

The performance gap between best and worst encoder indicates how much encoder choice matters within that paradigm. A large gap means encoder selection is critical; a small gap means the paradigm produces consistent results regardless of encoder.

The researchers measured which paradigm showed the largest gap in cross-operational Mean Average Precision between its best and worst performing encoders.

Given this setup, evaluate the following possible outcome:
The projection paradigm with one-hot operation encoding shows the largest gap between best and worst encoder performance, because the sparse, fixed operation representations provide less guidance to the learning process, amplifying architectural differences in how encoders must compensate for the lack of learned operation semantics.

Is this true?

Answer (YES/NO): YES